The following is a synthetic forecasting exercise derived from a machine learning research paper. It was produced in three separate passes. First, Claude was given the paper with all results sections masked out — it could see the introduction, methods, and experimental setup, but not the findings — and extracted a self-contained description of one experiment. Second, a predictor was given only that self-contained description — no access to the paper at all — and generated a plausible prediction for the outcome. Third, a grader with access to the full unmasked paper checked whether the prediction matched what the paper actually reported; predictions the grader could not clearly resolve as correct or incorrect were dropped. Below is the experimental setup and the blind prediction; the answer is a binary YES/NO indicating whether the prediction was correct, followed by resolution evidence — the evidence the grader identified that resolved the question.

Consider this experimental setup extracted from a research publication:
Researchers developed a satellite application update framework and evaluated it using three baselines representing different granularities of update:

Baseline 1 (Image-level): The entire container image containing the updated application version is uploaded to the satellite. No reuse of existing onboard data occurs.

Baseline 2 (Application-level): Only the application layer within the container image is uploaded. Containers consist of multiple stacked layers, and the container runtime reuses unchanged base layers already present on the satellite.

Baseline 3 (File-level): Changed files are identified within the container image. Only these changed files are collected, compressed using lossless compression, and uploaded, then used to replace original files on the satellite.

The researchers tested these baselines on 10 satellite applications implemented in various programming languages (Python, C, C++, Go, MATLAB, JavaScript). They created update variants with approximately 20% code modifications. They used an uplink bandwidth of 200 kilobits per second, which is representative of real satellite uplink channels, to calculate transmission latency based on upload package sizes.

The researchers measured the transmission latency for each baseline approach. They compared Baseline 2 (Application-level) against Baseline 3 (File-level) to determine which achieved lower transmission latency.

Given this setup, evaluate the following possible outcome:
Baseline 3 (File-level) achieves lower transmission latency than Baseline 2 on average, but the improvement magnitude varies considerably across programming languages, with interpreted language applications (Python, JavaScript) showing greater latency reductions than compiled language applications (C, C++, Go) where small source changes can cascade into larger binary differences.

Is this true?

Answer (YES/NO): YES